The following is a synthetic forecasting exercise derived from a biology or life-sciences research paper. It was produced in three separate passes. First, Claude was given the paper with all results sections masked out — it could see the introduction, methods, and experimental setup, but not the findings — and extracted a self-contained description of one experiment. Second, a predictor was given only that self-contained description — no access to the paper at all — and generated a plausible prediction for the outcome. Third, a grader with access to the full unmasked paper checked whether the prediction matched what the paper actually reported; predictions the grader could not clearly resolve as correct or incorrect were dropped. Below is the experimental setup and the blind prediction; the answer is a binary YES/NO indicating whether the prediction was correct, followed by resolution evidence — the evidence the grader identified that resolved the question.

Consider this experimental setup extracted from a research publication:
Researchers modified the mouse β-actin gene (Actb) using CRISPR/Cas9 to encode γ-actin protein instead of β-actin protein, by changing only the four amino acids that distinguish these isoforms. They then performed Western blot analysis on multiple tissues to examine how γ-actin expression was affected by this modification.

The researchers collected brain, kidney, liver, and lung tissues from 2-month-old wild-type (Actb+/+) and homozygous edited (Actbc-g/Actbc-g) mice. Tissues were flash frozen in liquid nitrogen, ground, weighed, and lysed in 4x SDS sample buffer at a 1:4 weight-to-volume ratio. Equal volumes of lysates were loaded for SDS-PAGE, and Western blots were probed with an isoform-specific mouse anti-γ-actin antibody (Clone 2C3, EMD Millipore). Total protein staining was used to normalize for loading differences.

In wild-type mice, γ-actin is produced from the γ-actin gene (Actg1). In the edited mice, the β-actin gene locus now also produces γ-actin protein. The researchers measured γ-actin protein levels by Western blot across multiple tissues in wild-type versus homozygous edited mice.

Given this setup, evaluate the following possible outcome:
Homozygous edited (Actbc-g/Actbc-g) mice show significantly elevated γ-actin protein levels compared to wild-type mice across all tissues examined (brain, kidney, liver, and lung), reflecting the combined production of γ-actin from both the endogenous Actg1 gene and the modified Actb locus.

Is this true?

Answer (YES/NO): YES